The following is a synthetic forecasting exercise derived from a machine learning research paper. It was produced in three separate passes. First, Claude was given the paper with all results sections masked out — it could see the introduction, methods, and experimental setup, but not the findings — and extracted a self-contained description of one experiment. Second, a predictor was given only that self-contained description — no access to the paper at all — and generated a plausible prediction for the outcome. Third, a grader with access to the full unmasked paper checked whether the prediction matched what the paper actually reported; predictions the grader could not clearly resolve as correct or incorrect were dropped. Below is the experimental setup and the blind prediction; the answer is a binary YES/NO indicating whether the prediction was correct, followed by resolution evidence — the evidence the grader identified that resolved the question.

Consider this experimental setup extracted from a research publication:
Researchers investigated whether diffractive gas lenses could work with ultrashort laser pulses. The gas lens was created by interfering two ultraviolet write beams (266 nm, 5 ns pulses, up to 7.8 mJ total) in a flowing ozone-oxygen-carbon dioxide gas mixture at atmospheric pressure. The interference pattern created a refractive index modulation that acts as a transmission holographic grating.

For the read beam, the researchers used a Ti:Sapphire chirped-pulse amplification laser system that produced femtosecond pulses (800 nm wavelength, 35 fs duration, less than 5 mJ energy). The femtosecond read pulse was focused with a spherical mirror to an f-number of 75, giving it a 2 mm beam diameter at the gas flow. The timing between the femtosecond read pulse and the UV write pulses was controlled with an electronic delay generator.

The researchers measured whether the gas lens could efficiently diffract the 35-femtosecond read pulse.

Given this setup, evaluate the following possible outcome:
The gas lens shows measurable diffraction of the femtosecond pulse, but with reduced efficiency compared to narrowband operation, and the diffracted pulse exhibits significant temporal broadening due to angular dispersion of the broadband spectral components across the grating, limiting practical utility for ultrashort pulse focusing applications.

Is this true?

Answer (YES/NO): NO